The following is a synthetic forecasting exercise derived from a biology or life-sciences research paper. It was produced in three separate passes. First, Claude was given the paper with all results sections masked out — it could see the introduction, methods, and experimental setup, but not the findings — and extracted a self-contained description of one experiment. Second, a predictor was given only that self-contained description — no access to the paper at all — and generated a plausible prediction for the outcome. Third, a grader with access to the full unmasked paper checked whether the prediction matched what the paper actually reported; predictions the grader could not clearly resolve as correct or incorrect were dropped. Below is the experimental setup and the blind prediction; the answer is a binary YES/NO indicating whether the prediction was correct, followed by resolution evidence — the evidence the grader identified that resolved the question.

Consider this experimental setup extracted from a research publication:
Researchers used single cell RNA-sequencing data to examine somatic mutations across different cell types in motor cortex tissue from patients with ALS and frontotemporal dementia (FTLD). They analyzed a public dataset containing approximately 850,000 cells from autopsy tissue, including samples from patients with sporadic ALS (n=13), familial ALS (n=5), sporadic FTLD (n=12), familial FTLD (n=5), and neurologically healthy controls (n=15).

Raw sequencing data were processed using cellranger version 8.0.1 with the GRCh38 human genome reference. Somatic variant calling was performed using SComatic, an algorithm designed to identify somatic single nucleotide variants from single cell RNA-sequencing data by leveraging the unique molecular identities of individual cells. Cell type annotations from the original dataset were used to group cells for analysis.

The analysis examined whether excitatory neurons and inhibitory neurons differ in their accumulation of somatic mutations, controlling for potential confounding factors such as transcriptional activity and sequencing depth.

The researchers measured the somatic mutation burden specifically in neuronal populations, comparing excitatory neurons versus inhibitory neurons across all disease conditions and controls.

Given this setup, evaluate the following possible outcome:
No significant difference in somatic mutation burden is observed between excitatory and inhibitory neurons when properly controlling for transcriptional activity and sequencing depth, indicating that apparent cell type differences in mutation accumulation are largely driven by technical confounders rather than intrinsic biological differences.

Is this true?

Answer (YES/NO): NO